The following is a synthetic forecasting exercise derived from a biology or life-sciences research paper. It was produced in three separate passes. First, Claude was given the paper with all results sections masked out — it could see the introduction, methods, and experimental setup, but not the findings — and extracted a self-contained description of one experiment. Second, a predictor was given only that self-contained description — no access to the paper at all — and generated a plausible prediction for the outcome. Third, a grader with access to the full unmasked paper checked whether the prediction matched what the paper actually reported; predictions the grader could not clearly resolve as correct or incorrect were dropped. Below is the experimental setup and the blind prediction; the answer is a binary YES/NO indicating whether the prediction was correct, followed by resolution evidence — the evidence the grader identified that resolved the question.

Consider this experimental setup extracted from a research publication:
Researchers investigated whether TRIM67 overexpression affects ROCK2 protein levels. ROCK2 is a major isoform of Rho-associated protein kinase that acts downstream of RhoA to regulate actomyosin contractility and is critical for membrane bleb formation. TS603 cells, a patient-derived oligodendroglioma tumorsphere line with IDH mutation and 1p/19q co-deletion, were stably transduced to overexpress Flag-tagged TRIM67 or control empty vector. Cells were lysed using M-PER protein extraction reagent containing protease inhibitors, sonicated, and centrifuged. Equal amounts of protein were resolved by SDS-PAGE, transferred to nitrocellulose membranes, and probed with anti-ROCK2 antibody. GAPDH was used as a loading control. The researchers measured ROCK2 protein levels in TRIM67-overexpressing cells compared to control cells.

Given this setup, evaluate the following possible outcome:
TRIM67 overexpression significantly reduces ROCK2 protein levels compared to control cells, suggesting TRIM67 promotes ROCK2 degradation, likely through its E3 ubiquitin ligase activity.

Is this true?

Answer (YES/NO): NO